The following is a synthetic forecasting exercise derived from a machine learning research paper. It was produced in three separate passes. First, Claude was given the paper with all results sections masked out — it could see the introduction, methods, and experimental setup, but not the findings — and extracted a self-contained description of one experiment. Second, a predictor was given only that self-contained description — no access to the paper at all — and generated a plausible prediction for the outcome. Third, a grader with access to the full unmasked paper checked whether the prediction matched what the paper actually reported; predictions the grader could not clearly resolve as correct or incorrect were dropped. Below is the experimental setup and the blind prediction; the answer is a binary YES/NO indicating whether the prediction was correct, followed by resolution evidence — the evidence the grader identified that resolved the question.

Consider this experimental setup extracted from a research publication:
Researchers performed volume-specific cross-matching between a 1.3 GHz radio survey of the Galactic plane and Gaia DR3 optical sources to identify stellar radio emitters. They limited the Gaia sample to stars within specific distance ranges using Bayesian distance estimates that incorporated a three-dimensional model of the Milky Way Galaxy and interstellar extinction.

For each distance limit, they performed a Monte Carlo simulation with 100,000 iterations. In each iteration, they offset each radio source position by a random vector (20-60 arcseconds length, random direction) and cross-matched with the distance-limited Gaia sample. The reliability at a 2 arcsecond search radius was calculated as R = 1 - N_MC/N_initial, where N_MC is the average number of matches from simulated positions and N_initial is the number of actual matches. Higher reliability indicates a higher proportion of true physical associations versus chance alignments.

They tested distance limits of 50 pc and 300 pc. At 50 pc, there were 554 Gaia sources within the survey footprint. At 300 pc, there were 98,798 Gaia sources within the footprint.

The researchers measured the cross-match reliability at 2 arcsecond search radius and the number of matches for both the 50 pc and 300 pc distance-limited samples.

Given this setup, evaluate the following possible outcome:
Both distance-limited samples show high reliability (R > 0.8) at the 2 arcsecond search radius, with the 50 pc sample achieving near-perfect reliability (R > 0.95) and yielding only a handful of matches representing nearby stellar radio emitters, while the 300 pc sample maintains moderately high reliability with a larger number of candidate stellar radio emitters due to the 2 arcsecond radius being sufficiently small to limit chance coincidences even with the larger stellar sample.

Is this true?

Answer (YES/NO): NO